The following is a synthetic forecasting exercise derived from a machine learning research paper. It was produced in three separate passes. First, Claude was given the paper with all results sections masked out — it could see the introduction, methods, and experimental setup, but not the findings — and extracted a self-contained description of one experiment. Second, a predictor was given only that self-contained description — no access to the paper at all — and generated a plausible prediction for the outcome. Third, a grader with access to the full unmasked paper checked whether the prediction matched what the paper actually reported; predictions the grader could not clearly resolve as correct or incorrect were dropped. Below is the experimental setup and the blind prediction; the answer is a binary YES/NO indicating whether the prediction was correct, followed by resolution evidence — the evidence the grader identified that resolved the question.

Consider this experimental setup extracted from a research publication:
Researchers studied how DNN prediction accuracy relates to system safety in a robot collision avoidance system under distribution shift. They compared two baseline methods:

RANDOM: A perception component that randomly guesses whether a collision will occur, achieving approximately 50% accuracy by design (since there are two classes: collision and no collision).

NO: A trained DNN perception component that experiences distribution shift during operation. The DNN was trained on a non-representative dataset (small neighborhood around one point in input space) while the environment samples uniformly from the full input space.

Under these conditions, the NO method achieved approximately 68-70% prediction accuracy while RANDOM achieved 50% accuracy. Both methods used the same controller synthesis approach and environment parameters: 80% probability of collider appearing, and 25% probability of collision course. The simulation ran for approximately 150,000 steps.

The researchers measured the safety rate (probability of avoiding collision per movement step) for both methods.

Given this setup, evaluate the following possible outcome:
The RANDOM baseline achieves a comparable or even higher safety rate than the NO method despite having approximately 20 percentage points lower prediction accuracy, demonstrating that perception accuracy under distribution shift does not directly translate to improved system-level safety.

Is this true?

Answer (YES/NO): YES